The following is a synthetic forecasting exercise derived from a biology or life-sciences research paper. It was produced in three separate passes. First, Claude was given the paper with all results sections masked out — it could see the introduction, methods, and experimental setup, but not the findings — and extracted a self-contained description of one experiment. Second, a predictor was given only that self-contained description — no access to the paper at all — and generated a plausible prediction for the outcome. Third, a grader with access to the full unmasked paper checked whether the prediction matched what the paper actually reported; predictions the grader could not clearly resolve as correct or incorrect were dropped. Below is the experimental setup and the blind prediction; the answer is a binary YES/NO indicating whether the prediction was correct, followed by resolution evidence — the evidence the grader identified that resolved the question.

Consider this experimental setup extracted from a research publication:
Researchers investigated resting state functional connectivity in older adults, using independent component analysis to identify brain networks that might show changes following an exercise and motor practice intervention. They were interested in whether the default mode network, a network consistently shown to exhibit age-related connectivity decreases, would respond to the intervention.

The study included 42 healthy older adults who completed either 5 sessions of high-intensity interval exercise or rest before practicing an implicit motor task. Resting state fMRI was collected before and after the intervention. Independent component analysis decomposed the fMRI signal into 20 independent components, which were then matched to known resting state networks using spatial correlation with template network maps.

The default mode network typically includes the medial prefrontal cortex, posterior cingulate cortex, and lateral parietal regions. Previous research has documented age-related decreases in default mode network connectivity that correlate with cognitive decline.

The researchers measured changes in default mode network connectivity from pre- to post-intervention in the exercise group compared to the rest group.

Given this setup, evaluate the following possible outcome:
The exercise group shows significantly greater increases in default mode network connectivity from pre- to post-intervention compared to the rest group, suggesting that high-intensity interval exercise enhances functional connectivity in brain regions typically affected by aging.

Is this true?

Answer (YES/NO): NO